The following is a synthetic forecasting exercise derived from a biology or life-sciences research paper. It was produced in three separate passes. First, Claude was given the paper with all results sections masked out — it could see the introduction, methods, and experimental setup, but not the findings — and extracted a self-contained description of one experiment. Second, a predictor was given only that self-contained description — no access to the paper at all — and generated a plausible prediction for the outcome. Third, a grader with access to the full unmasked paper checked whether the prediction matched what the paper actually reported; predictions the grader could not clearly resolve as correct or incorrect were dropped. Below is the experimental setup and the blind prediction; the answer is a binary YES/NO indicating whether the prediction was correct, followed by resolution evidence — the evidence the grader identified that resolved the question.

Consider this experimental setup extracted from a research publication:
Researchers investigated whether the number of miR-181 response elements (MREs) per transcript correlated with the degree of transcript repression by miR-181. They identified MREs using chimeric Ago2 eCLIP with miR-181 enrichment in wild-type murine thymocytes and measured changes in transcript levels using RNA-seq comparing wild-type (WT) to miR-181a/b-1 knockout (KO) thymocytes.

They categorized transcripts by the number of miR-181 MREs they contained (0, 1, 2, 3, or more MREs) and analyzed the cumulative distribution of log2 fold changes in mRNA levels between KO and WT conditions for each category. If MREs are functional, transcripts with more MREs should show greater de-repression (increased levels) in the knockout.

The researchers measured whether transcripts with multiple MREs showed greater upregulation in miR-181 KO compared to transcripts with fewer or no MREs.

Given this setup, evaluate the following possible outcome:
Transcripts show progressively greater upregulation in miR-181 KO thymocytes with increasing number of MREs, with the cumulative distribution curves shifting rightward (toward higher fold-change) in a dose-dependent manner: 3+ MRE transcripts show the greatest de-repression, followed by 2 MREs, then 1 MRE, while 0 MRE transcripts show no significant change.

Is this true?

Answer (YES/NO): YES